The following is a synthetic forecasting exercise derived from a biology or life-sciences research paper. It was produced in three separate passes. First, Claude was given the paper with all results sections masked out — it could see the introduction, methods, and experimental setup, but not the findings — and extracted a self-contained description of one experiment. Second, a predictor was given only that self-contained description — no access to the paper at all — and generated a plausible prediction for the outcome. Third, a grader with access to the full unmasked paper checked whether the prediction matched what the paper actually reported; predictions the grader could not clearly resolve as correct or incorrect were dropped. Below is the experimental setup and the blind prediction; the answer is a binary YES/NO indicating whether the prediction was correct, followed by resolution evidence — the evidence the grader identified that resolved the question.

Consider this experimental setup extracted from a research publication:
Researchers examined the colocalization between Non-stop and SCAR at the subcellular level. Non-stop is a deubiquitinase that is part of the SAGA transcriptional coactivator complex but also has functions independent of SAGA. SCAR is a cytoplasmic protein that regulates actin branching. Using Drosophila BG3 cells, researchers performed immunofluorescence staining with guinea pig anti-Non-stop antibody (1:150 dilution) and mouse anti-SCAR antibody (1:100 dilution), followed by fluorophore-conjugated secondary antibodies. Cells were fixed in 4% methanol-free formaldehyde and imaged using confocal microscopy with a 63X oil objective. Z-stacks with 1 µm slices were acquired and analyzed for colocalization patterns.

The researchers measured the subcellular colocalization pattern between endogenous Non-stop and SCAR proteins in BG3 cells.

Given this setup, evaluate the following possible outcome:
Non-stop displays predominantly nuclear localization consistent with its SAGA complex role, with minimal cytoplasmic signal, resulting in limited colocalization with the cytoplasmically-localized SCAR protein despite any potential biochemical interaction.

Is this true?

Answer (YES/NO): NO